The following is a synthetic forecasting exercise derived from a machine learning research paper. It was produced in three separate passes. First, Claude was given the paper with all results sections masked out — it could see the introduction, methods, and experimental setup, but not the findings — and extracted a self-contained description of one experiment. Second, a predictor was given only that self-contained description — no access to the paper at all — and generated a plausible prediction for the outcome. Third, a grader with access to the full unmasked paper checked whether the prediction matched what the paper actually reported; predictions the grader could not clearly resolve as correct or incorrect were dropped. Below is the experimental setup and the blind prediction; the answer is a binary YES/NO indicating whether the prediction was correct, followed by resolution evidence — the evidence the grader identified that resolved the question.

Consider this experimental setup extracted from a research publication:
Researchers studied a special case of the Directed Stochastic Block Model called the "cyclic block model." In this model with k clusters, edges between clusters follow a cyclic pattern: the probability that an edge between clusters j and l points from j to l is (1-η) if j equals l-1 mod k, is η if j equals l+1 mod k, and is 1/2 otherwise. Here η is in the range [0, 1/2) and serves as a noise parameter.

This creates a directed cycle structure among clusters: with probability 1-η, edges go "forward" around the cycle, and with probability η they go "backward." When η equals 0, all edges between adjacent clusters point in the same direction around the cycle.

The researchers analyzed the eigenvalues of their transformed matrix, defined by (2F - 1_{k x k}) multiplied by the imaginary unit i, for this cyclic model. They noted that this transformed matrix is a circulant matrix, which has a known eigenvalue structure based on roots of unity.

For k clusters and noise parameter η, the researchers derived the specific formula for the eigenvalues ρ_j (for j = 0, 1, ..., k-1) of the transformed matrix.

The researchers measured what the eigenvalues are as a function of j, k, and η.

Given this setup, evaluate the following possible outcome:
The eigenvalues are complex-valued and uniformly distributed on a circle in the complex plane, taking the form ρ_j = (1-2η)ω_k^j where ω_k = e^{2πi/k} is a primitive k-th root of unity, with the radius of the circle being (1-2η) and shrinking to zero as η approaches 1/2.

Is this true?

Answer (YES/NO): NO